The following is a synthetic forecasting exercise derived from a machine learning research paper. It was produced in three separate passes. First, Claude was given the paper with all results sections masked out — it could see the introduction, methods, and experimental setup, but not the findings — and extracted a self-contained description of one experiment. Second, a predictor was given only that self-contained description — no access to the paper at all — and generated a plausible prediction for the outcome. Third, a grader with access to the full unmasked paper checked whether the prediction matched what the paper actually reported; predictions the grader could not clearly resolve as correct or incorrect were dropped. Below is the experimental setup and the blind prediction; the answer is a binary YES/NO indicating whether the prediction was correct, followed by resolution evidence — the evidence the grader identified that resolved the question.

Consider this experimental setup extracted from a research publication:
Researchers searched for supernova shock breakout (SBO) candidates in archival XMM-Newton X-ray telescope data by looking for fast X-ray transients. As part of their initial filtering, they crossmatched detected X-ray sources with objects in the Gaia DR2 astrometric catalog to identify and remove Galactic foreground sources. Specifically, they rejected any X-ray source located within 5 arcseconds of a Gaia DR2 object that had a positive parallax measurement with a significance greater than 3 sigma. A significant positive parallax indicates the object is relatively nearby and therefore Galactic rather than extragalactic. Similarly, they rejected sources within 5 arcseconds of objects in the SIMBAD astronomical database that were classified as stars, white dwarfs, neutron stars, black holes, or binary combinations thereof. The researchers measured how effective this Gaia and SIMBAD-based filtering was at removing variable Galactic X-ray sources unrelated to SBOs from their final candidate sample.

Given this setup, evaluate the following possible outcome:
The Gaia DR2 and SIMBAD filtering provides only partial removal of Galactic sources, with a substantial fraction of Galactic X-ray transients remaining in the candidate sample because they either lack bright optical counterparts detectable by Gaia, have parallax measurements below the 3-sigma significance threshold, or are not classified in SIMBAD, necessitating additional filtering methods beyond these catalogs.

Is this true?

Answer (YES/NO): YES